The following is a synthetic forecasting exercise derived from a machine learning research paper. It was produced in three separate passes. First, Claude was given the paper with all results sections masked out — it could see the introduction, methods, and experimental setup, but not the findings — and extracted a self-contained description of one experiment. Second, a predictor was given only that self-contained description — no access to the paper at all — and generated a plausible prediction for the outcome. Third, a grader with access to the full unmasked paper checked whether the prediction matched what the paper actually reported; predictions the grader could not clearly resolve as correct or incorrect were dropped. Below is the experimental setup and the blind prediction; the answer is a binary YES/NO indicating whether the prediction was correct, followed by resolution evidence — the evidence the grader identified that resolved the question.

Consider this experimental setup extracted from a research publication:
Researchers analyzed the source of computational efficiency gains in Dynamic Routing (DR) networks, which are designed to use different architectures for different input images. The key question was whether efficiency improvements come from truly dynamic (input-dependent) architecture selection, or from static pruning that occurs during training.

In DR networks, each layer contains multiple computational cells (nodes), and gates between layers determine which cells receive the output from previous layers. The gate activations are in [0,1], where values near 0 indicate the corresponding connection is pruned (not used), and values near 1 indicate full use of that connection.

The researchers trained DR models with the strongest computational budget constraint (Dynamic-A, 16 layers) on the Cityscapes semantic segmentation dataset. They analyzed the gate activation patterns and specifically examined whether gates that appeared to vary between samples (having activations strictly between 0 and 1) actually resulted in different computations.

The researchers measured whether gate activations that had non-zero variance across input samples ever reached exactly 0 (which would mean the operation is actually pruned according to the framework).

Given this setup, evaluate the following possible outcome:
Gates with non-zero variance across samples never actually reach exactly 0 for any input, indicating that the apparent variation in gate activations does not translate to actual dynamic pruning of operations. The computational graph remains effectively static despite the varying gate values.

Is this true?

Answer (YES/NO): YES